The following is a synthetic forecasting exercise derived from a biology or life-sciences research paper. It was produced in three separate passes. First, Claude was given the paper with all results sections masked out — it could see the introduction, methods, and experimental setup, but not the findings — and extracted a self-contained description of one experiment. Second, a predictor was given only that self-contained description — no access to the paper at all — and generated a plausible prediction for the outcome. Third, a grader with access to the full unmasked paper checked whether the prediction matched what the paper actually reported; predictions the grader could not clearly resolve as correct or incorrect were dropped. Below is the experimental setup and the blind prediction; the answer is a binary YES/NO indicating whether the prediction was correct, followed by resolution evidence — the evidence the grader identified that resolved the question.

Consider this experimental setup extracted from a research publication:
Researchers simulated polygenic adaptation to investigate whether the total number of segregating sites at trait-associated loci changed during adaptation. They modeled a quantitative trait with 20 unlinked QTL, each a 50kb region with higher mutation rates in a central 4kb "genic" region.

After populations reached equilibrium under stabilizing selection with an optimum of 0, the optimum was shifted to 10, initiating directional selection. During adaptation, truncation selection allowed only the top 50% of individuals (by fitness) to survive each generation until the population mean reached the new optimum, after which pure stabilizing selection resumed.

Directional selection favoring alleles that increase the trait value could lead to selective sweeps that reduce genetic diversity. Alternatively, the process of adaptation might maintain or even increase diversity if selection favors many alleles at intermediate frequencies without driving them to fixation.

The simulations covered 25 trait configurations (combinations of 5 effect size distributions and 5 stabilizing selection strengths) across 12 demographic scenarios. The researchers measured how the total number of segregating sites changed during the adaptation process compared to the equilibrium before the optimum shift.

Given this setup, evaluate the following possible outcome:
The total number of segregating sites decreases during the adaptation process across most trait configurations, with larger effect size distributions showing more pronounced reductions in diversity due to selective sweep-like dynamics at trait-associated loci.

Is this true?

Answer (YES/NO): NO